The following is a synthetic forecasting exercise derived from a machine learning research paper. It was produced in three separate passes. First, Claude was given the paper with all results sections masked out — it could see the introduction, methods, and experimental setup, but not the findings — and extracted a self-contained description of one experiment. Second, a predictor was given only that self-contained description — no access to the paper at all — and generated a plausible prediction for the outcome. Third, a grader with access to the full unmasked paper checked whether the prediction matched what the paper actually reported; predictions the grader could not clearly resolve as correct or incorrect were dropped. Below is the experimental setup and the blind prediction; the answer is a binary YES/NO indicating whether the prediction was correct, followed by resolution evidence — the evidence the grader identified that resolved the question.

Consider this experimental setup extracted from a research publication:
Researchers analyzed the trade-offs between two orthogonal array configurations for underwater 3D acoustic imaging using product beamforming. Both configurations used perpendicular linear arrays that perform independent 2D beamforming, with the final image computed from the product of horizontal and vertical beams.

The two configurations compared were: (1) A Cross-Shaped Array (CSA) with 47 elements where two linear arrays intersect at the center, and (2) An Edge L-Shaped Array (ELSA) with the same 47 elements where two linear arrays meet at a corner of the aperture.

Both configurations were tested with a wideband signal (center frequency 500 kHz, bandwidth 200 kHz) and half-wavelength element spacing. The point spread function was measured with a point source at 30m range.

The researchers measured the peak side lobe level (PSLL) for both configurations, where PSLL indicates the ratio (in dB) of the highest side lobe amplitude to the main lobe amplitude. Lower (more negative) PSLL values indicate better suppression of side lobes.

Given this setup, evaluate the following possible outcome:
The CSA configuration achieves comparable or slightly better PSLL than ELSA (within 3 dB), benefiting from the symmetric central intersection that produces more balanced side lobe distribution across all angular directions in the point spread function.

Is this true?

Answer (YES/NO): YES